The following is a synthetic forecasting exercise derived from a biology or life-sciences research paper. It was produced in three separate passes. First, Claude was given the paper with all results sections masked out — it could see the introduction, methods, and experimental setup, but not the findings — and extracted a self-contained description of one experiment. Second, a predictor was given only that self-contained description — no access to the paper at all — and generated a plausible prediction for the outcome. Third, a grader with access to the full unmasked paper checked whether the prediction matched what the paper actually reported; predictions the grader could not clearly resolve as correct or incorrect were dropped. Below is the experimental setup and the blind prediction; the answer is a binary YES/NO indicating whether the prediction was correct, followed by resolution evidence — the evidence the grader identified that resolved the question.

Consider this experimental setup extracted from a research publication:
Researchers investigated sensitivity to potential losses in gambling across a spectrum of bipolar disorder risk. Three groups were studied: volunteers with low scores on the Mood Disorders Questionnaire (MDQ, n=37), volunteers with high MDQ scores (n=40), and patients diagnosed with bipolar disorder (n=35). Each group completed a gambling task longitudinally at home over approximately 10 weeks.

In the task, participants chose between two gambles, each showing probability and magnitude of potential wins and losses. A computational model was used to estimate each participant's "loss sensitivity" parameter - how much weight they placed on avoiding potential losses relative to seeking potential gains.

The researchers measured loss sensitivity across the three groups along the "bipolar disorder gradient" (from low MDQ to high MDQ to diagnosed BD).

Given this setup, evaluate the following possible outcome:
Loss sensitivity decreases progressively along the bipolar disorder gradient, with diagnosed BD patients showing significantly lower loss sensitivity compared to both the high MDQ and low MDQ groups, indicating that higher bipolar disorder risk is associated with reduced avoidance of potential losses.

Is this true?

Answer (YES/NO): NO